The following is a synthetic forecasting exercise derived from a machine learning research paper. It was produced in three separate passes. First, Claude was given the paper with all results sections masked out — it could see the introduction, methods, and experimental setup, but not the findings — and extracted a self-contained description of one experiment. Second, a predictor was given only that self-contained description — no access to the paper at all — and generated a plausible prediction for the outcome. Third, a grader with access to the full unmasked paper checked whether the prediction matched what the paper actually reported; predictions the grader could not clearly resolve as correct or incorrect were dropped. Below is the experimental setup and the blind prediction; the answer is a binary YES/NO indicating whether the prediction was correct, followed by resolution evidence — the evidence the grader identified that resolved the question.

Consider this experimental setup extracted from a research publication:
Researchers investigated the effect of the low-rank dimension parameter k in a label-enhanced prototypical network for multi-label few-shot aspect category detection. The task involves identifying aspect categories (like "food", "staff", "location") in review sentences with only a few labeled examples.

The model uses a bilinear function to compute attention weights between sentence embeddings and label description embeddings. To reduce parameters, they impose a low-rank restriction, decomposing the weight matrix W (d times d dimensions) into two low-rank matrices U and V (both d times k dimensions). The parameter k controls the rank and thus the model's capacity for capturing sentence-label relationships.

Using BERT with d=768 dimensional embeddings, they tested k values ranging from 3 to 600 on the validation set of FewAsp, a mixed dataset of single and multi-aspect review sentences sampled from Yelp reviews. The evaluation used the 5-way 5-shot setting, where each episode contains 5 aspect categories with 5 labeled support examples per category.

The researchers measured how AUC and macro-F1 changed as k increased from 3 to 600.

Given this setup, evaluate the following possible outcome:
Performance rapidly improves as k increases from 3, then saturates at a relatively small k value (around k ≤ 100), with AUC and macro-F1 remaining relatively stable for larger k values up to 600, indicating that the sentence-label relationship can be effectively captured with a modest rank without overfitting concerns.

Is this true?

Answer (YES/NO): NO